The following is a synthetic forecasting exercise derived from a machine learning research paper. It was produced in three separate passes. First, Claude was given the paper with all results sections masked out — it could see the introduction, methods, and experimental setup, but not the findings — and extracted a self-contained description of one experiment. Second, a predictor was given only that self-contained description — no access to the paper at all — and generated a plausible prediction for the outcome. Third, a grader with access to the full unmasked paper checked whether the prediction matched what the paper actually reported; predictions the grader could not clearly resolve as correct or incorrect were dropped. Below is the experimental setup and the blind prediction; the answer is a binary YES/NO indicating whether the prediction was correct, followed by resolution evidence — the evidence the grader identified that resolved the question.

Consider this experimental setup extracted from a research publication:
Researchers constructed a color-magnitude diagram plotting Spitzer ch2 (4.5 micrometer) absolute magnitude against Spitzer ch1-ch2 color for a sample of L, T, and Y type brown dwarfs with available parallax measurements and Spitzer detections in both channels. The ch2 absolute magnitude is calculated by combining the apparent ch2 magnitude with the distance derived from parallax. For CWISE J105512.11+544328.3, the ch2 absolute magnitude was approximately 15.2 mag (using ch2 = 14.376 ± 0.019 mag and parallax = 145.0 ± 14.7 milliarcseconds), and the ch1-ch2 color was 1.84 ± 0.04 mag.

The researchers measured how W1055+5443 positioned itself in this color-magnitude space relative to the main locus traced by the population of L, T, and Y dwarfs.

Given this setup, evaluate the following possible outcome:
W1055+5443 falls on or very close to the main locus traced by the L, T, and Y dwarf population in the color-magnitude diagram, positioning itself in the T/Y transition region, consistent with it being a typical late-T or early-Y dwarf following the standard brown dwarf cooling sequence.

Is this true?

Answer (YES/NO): NO